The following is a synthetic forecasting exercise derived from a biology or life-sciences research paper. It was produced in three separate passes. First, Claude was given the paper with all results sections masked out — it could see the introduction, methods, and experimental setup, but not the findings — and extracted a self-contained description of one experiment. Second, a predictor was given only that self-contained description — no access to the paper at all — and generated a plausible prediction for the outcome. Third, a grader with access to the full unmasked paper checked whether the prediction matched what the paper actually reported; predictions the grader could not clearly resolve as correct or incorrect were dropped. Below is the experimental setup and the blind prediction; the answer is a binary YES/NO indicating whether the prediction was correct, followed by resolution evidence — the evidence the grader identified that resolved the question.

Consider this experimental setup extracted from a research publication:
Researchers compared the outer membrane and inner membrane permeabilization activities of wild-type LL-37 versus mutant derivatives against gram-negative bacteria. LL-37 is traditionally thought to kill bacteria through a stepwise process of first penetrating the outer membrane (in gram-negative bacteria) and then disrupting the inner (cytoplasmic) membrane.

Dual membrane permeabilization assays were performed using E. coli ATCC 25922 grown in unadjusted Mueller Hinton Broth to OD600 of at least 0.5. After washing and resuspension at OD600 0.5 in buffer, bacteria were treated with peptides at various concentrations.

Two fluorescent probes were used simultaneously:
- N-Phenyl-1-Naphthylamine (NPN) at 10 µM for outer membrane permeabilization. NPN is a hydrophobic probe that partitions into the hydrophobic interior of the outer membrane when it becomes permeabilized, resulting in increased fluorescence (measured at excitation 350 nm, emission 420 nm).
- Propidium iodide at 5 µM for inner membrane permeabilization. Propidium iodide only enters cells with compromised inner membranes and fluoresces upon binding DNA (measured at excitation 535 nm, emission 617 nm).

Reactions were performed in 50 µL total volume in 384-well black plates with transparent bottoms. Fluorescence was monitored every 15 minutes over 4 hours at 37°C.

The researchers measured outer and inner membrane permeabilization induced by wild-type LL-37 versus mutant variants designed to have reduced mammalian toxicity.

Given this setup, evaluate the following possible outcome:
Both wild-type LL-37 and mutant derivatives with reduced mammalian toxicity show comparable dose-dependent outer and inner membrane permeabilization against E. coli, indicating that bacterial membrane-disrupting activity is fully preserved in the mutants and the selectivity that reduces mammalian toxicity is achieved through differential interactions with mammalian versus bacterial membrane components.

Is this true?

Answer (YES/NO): NO